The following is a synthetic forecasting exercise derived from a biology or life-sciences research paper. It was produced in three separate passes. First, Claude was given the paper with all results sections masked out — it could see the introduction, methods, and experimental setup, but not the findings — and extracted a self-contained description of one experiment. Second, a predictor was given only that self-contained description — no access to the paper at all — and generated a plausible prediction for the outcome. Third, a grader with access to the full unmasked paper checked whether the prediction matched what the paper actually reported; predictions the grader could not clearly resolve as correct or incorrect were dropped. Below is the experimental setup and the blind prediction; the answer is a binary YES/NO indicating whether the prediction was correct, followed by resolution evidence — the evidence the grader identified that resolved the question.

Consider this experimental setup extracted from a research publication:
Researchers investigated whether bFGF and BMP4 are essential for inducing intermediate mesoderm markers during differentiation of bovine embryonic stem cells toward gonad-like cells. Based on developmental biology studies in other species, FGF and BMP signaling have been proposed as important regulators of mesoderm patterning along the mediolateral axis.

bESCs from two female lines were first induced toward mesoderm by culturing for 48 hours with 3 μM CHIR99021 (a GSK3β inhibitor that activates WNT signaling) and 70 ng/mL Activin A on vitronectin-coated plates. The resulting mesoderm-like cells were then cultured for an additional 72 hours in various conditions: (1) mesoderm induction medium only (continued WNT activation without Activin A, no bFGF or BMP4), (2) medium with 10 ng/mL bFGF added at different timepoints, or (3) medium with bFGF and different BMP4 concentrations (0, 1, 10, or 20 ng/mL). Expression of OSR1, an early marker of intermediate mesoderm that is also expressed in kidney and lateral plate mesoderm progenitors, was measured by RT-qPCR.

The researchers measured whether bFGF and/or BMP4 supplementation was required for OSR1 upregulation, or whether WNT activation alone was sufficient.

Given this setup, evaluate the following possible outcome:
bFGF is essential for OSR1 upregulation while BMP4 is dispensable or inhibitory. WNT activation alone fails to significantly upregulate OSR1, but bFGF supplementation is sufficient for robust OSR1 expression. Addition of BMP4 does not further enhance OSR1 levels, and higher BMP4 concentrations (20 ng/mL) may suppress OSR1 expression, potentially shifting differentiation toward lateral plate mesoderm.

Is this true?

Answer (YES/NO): NO